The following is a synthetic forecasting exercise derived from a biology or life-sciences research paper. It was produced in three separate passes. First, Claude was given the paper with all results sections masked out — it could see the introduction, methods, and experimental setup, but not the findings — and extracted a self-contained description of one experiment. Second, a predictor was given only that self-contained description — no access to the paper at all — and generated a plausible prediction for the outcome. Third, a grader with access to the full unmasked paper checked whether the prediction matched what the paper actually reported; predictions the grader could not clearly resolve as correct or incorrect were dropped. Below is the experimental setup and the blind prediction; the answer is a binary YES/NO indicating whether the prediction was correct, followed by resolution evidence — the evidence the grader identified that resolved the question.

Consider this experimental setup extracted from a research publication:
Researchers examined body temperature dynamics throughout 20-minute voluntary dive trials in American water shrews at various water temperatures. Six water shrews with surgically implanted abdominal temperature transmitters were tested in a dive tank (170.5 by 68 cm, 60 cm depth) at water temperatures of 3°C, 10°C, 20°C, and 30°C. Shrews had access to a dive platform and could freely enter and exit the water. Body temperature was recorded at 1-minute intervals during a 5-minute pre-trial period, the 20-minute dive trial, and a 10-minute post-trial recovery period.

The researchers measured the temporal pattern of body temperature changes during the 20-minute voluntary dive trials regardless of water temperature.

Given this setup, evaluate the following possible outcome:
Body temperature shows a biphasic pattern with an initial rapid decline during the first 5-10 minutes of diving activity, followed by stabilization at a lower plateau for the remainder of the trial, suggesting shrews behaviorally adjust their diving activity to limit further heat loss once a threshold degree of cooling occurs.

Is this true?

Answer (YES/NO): YES